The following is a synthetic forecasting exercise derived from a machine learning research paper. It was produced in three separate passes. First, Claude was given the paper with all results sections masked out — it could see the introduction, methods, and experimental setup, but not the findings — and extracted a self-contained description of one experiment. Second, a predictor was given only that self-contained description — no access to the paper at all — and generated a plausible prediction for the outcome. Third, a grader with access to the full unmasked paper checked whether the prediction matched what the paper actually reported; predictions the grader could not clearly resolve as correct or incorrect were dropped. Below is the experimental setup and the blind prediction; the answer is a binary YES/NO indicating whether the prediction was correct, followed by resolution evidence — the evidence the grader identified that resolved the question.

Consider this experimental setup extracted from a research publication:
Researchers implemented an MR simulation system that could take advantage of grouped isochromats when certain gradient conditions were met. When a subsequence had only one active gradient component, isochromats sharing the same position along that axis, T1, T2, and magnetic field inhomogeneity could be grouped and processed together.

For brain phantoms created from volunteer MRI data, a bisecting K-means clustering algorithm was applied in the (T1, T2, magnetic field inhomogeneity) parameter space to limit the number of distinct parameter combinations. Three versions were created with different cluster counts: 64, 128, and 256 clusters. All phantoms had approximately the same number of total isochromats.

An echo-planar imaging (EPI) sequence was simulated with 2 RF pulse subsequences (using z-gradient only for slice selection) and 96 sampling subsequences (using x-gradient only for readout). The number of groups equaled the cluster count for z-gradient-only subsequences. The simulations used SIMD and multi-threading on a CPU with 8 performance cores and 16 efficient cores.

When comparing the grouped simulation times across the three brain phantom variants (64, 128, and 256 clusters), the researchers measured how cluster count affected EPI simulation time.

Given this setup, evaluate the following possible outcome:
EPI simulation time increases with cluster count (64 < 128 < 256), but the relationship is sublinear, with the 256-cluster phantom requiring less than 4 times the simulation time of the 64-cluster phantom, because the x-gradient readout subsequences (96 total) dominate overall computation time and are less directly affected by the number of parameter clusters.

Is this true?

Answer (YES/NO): YES